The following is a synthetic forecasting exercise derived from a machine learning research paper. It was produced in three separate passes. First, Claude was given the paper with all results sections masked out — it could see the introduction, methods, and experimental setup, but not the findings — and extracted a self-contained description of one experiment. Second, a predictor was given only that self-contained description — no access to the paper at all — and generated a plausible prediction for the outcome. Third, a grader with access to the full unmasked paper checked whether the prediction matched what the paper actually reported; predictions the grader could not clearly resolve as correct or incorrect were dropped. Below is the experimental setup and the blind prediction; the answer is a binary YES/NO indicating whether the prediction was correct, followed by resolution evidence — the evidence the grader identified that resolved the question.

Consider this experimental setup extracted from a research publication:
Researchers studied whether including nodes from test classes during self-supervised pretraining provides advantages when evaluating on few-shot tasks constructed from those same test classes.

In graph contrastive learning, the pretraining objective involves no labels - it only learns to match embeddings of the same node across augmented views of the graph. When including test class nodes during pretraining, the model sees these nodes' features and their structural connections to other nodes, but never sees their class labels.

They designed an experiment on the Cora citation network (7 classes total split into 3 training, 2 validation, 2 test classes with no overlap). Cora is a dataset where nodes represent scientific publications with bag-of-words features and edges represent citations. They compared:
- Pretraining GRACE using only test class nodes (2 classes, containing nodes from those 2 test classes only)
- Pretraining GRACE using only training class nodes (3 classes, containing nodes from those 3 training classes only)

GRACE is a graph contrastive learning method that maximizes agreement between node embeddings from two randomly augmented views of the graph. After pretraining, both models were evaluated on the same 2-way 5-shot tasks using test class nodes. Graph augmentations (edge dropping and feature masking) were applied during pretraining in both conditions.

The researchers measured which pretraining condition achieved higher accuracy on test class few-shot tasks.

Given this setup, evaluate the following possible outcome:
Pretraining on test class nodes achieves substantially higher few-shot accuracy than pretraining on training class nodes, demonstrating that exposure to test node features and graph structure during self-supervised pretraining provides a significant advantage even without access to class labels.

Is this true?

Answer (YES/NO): YES